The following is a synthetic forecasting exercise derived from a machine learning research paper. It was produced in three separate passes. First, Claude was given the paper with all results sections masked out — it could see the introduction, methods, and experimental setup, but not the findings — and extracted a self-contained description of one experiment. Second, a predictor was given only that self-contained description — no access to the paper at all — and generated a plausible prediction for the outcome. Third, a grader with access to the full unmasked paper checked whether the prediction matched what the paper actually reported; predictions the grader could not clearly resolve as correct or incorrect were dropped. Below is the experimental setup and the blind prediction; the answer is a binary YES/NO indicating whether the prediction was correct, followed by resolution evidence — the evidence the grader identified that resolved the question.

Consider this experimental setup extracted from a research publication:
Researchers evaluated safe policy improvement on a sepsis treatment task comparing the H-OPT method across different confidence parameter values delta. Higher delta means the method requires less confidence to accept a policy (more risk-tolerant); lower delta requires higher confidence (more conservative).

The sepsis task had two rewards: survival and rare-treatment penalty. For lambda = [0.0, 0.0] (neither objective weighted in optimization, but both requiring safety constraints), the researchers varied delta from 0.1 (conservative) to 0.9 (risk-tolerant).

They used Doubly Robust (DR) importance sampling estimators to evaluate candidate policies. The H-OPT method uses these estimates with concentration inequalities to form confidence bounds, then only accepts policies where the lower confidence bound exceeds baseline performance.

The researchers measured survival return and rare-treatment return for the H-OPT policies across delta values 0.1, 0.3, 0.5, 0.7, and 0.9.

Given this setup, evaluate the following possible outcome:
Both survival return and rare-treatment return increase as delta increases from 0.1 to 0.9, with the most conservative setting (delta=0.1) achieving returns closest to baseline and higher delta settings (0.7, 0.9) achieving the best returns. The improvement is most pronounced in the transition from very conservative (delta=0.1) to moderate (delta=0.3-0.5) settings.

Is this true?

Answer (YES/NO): NO